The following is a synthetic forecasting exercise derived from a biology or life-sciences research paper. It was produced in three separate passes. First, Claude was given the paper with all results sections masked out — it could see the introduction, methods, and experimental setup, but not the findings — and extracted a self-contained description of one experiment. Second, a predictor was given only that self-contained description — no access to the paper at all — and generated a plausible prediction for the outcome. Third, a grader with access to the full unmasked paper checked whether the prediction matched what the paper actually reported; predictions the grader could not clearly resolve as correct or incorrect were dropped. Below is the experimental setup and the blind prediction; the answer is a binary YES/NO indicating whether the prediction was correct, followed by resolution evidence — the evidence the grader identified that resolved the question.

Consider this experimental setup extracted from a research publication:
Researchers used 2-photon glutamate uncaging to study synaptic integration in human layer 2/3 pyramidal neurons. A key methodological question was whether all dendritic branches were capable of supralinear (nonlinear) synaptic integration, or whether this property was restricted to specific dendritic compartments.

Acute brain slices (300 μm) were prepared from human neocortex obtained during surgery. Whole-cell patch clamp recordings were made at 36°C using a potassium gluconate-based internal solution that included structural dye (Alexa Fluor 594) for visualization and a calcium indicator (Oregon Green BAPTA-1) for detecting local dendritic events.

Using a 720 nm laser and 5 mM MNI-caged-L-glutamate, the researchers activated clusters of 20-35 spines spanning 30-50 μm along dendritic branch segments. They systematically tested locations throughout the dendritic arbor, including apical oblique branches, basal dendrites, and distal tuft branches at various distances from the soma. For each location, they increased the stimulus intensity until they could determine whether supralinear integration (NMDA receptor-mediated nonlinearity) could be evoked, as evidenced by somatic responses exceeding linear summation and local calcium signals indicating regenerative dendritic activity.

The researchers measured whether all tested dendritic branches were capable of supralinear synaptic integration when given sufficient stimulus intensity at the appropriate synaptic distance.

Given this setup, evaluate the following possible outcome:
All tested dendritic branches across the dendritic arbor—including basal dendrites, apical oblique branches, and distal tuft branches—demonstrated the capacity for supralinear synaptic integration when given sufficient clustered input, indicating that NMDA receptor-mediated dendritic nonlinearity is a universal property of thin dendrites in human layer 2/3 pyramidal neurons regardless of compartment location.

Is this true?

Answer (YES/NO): YES